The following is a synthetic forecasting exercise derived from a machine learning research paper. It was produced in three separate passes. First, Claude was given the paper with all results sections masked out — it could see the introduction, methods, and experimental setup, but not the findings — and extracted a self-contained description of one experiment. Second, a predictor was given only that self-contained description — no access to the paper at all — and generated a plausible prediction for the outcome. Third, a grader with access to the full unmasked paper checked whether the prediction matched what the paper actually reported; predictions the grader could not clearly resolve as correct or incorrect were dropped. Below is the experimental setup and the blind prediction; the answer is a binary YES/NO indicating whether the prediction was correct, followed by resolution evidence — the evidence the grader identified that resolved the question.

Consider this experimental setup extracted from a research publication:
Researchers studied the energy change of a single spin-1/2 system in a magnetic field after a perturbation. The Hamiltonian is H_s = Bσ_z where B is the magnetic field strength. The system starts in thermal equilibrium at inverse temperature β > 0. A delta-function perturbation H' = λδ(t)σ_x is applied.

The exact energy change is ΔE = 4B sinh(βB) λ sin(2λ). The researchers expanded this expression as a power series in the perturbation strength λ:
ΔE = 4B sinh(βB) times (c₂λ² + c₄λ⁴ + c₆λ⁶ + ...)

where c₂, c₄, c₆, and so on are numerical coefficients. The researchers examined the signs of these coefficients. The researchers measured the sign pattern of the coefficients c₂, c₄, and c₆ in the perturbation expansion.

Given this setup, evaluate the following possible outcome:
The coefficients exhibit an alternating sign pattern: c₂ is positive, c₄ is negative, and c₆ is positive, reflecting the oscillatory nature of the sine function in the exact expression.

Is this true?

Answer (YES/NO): YES